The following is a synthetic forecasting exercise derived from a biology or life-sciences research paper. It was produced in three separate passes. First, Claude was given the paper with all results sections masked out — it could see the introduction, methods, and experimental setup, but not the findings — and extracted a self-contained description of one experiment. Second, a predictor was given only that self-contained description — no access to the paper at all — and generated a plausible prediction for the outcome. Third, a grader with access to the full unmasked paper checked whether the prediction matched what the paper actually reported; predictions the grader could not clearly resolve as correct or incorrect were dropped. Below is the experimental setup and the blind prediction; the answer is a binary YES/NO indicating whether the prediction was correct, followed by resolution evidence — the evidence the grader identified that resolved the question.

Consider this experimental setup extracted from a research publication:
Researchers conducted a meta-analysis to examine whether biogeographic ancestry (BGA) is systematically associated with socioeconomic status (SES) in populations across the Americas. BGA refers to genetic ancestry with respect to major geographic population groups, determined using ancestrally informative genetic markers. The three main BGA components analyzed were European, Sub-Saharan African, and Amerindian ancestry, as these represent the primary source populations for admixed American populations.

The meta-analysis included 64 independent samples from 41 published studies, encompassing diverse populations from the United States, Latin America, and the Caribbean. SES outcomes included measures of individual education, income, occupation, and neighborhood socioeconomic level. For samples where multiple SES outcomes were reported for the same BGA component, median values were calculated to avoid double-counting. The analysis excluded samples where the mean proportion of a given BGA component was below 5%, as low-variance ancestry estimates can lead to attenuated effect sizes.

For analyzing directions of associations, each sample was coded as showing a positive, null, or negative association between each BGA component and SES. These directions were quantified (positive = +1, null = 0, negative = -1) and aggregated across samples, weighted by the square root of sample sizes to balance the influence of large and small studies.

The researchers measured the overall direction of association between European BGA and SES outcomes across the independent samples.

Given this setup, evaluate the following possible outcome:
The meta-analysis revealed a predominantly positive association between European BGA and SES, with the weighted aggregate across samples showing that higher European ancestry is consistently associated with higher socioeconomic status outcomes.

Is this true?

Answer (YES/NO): YES